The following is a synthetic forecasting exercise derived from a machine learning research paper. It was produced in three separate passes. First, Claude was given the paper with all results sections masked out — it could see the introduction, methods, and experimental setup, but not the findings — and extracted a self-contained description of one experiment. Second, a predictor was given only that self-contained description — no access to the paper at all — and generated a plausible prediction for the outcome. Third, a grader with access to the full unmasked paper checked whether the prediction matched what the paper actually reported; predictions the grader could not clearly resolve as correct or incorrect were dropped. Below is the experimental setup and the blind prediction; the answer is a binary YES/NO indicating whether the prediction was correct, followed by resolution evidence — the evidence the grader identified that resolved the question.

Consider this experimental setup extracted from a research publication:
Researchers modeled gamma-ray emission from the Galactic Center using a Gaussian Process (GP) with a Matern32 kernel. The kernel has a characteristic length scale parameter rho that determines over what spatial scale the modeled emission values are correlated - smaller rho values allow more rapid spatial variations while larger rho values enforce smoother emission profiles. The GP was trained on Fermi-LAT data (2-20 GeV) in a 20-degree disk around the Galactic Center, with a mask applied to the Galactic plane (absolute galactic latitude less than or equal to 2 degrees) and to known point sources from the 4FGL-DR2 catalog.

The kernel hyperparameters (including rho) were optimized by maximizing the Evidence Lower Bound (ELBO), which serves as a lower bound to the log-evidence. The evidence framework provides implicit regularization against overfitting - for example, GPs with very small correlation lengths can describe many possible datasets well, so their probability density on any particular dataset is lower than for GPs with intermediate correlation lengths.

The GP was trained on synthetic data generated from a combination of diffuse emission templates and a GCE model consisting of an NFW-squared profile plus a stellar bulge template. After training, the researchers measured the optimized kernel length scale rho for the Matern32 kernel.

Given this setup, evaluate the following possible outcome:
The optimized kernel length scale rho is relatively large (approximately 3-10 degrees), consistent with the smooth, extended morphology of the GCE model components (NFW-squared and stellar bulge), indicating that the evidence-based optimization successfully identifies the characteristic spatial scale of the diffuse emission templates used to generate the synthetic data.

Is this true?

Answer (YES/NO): YES